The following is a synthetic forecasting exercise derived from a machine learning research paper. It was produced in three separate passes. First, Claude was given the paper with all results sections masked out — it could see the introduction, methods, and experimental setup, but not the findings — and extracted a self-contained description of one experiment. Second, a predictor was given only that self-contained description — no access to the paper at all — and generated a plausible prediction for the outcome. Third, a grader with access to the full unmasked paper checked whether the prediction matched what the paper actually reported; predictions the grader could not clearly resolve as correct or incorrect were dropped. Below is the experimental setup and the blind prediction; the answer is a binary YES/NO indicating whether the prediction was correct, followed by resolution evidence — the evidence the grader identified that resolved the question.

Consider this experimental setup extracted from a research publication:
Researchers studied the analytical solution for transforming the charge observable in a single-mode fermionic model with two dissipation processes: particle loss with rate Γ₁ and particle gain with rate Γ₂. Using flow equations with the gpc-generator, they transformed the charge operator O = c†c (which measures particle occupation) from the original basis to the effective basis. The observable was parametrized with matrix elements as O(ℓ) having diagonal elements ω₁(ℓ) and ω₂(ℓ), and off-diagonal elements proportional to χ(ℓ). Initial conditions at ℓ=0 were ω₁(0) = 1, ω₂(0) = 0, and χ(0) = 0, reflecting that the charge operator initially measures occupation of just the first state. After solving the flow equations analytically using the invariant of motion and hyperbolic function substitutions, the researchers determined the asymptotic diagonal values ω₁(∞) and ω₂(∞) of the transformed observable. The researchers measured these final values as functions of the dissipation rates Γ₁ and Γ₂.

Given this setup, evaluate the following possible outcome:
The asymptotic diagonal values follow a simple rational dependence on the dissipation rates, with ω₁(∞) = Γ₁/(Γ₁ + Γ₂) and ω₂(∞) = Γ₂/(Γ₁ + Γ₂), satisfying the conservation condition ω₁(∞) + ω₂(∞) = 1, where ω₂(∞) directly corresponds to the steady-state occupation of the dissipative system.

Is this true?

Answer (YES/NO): NO